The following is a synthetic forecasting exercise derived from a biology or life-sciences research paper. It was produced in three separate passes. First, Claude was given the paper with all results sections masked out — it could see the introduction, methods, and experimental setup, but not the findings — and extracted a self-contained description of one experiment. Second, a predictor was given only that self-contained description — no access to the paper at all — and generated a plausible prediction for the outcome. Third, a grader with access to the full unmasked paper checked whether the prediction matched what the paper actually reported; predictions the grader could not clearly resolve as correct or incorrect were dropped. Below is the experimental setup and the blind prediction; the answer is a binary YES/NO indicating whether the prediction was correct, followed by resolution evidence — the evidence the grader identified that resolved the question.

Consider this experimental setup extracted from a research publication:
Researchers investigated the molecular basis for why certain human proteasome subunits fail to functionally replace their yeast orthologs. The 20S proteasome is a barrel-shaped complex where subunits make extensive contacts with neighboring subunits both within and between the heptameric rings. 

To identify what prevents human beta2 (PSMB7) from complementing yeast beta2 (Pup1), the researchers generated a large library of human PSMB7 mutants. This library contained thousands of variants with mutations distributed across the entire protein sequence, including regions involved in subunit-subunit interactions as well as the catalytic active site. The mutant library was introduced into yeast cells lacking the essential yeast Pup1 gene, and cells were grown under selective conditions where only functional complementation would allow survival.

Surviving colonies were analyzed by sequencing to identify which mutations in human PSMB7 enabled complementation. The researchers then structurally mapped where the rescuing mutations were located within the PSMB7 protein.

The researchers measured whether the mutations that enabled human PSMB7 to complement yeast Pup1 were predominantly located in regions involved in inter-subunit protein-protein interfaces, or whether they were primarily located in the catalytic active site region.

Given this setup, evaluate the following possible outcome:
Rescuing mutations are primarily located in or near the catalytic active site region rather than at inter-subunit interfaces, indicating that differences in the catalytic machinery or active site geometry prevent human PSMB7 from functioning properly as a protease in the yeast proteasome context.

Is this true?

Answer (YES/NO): NO